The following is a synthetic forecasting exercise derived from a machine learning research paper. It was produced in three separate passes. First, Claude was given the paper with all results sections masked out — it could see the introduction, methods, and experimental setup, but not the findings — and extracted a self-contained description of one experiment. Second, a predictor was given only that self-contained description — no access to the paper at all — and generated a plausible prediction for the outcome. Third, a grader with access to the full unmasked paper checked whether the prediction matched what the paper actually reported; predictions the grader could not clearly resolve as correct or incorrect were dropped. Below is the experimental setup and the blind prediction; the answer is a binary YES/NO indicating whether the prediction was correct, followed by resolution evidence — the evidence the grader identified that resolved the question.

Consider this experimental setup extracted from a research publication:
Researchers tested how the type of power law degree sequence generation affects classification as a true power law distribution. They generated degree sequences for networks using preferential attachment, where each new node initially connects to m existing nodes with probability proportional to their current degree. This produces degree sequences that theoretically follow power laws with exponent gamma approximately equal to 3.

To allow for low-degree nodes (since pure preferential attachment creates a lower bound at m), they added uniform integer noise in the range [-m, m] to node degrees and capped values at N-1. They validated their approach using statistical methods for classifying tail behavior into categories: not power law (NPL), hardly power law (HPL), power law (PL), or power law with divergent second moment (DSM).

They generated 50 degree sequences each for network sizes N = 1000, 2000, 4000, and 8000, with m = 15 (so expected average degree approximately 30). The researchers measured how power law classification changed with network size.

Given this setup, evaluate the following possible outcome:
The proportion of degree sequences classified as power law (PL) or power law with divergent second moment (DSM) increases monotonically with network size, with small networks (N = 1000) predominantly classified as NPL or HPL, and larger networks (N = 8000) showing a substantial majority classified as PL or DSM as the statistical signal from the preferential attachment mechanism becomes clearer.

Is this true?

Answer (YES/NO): NO